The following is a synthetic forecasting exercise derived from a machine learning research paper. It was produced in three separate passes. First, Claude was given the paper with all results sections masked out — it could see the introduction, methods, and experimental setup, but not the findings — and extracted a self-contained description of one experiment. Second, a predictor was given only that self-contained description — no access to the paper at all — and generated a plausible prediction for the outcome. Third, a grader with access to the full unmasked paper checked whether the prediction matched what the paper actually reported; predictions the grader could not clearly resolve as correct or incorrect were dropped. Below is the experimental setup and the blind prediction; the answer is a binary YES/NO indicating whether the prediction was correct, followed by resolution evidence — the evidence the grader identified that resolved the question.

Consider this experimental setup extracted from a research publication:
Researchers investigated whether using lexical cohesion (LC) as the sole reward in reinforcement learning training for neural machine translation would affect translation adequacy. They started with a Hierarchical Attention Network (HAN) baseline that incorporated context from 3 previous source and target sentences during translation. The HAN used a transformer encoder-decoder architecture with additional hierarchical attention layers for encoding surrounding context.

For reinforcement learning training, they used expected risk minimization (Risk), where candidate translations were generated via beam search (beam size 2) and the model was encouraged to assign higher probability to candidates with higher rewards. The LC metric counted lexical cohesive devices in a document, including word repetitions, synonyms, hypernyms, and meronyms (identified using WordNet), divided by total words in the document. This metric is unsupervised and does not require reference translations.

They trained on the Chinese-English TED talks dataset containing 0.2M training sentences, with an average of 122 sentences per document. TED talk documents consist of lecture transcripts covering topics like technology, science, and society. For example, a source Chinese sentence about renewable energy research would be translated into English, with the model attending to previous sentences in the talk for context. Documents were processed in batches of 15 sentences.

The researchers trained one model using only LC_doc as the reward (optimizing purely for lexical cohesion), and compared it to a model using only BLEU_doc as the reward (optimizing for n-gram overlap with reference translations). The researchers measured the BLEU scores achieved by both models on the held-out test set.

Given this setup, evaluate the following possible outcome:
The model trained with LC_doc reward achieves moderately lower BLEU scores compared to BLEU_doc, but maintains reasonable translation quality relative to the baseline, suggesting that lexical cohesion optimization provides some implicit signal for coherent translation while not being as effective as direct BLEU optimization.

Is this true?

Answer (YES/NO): NO